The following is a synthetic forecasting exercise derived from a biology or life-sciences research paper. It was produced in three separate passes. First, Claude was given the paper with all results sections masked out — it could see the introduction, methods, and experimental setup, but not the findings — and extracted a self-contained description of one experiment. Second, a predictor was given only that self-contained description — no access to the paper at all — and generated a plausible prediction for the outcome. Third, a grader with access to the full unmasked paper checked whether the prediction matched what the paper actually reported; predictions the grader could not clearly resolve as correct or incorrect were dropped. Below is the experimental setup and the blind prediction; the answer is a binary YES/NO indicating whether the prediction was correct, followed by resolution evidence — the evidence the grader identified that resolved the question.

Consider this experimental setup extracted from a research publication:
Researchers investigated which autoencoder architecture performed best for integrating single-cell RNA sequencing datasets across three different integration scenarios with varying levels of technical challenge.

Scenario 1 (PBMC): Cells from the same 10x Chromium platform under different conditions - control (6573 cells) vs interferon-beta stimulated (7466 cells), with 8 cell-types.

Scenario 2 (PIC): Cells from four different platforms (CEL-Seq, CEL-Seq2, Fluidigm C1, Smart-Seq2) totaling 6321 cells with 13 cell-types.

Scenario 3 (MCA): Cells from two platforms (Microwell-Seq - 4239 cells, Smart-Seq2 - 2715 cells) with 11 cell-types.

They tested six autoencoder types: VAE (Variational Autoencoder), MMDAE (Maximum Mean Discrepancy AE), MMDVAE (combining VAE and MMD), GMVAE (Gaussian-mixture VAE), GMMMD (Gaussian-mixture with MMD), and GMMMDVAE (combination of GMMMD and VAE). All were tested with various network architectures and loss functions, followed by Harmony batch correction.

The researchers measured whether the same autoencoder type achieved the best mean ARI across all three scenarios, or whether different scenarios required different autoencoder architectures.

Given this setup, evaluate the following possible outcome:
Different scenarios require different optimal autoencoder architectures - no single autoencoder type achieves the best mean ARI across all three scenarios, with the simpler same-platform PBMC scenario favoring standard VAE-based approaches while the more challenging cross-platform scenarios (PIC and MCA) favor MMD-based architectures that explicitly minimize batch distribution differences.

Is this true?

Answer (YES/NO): NO